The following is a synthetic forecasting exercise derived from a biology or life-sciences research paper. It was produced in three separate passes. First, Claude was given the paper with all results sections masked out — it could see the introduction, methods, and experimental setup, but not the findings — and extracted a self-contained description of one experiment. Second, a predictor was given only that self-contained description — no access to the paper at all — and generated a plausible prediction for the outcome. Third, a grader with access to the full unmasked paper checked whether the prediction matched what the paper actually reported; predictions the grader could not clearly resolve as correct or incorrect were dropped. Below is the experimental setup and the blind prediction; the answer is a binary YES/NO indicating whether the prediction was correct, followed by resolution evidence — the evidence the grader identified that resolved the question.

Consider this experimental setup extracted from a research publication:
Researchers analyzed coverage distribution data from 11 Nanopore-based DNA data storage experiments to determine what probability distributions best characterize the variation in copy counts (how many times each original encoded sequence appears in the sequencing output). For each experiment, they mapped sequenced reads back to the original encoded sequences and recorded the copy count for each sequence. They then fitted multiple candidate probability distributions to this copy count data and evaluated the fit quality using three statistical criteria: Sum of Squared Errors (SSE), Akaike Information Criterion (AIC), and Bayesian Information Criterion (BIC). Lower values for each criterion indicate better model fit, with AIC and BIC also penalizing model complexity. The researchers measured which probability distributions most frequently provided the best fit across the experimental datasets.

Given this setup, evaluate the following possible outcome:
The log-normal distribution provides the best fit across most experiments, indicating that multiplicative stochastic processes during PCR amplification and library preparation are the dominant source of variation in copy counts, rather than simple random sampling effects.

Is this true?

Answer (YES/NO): NO